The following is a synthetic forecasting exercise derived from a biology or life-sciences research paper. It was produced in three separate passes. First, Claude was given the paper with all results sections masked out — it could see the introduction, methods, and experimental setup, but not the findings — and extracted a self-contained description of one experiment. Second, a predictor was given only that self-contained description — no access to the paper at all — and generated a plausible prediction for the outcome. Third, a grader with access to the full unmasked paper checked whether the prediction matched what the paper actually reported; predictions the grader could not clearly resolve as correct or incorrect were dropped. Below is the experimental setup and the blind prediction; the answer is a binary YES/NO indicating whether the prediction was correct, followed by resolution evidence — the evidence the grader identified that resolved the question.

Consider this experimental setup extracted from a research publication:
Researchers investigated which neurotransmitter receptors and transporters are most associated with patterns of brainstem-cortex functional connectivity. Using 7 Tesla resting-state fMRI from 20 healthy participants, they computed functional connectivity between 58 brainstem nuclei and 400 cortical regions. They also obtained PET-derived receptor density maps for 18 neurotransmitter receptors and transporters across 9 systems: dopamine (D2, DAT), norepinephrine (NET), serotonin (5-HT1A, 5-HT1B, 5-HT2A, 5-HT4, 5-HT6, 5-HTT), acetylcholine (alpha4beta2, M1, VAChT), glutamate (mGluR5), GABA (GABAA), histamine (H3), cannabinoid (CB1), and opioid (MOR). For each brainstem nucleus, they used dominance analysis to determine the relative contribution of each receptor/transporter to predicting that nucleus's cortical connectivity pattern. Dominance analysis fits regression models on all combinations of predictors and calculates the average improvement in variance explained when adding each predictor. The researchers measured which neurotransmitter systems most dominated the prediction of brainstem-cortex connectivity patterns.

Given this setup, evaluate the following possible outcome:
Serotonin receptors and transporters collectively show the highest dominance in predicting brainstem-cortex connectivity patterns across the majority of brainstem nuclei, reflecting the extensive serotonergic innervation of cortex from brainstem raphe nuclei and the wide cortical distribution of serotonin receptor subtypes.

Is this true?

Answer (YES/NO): NO